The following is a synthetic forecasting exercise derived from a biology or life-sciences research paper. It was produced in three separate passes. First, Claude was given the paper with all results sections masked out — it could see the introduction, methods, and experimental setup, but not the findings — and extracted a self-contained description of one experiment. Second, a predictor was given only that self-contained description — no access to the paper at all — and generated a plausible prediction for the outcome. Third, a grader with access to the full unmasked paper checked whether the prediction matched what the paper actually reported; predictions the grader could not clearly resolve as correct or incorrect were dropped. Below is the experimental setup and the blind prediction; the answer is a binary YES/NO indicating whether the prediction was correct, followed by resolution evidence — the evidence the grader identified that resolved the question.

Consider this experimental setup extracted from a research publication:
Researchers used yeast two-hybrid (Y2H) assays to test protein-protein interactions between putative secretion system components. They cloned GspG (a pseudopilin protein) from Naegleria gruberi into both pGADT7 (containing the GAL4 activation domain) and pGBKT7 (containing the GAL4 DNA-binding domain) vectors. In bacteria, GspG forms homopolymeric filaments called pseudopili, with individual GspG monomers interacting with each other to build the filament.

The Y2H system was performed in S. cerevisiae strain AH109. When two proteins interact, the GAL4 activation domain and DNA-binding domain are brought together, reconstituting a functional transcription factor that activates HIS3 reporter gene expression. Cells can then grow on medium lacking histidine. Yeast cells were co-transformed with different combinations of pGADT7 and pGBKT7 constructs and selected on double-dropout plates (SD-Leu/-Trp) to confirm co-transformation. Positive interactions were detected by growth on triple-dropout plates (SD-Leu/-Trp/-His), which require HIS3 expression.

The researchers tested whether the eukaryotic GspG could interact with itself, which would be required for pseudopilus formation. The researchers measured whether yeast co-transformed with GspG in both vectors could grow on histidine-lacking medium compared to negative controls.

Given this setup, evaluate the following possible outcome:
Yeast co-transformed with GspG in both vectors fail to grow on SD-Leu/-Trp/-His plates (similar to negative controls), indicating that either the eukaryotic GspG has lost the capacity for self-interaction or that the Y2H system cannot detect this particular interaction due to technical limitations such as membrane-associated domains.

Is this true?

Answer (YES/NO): NO